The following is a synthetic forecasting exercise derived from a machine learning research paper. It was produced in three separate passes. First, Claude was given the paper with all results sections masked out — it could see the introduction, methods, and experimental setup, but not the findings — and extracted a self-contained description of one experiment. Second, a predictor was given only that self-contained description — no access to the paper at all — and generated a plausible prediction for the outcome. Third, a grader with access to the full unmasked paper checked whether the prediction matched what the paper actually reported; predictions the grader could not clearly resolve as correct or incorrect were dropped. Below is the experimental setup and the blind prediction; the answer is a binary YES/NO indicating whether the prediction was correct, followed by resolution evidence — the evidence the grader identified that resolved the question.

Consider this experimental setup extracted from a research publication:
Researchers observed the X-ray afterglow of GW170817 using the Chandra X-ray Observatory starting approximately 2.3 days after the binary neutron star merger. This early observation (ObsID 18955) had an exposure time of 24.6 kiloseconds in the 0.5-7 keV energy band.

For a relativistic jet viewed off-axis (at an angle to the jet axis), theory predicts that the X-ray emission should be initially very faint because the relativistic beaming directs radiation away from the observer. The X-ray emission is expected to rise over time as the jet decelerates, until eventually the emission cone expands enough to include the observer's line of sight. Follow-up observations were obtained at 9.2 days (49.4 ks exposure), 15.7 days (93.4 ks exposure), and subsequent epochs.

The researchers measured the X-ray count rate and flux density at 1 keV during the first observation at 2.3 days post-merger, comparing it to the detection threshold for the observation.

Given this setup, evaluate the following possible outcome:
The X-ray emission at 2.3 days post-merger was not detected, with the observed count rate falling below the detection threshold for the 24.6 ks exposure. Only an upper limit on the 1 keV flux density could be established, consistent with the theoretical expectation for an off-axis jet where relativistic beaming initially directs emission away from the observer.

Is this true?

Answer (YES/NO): YES